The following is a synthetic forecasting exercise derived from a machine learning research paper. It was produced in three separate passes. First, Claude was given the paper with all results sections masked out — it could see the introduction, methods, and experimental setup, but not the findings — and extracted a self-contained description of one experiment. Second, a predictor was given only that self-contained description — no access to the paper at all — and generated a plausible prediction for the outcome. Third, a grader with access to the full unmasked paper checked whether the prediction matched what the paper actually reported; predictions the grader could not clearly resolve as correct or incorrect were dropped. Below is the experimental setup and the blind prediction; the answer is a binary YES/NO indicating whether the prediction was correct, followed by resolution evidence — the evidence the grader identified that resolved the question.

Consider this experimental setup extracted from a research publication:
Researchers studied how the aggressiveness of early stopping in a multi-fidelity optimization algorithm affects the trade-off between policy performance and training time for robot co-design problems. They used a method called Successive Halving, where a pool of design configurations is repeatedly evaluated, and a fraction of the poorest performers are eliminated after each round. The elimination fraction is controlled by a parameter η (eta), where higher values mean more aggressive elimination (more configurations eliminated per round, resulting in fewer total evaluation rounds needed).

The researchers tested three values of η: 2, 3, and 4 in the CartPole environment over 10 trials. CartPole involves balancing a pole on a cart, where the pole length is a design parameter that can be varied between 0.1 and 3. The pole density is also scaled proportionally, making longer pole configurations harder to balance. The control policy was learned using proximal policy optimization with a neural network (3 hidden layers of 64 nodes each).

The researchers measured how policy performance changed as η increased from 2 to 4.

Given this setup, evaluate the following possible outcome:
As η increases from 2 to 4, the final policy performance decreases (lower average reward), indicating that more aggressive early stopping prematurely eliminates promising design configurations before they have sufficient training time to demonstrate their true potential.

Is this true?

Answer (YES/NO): YES